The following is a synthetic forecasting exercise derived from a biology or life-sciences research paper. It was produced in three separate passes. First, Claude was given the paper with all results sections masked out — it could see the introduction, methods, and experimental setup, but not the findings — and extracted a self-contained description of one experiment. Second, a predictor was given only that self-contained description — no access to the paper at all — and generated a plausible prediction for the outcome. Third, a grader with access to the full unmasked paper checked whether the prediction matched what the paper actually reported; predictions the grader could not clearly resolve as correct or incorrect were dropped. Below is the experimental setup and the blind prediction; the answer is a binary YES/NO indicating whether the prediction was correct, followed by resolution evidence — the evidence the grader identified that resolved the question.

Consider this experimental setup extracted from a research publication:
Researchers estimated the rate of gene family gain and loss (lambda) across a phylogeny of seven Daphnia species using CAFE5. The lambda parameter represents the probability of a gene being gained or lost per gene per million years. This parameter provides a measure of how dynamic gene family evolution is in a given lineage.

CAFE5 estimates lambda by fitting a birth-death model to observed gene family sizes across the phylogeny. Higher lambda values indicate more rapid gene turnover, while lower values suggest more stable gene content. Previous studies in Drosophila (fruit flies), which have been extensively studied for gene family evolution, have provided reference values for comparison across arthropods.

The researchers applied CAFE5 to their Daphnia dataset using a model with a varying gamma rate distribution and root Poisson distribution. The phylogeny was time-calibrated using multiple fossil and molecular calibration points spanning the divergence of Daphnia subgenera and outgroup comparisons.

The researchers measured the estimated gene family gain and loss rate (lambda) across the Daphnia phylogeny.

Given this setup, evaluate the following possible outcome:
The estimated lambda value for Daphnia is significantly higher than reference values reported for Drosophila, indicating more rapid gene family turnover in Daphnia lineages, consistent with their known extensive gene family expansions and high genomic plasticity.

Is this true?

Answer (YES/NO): NO